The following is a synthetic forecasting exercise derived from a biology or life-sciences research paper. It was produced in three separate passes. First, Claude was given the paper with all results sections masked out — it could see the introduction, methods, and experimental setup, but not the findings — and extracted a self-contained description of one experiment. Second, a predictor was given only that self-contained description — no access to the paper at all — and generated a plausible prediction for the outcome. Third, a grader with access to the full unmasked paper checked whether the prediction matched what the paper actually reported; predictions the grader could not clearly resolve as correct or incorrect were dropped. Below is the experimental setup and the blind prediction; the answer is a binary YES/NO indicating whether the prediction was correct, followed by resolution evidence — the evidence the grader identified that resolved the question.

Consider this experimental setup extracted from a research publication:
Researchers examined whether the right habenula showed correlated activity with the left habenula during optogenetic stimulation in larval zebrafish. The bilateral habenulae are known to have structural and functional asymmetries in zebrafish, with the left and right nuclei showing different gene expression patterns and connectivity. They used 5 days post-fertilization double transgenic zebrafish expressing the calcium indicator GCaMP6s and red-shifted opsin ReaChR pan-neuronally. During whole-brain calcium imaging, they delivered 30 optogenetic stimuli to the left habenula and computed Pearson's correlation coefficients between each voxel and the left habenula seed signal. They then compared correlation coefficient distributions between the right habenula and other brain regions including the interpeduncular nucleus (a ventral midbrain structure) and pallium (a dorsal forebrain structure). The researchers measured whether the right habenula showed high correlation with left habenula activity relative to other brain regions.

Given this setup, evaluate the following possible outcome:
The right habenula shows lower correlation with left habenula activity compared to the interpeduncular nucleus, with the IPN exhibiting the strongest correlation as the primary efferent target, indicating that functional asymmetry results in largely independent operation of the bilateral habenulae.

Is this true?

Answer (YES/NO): YES